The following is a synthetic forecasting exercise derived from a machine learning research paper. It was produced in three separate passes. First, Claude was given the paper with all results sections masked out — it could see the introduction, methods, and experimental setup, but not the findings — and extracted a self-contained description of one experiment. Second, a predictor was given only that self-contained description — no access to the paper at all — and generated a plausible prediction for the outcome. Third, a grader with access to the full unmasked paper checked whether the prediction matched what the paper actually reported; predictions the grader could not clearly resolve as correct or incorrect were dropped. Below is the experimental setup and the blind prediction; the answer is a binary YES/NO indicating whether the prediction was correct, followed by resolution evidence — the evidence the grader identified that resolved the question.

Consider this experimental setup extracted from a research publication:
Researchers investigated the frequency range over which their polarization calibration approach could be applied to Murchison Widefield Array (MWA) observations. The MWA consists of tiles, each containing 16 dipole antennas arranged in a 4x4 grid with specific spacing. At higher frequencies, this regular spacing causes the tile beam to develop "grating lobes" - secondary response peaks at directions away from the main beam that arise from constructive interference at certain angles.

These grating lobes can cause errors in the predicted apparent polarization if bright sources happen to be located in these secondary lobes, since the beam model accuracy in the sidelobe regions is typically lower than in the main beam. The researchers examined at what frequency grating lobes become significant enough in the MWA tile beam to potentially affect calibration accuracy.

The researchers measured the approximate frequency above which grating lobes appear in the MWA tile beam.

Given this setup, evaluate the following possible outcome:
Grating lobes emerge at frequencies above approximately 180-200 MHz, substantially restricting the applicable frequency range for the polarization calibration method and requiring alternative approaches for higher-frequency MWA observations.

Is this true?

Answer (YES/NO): NO